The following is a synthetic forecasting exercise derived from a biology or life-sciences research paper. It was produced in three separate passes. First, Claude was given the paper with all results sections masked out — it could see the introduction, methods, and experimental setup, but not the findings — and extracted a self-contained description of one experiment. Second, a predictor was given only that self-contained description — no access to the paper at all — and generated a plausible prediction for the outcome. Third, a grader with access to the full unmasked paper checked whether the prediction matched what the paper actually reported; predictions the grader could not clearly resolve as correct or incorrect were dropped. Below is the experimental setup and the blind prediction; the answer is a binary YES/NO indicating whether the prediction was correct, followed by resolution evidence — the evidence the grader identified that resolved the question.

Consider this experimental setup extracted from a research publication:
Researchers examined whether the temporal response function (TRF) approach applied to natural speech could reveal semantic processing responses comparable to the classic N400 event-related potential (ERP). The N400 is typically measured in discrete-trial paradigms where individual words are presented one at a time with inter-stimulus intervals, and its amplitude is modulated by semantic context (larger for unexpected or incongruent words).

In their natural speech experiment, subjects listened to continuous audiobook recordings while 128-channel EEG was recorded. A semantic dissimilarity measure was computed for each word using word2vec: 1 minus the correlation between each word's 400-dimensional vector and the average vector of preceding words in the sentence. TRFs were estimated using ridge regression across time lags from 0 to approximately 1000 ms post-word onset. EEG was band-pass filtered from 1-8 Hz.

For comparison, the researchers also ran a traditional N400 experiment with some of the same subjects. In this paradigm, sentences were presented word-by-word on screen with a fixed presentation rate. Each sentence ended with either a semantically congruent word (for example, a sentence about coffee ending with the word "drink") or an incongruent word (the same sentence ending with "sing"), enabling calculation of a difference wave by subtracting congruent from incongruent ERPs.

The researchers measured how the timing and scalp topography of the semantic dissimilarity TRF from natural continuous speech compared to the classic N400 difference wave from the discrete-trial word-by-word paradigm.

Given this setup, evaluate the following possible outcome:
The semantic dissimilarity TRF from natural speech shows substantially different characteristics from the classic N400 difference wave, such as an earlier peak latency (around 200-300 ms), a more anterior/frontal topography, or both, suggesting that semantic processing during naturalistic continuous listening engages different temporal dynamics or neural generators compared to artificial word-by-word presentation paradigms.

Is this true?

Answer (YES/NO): NO